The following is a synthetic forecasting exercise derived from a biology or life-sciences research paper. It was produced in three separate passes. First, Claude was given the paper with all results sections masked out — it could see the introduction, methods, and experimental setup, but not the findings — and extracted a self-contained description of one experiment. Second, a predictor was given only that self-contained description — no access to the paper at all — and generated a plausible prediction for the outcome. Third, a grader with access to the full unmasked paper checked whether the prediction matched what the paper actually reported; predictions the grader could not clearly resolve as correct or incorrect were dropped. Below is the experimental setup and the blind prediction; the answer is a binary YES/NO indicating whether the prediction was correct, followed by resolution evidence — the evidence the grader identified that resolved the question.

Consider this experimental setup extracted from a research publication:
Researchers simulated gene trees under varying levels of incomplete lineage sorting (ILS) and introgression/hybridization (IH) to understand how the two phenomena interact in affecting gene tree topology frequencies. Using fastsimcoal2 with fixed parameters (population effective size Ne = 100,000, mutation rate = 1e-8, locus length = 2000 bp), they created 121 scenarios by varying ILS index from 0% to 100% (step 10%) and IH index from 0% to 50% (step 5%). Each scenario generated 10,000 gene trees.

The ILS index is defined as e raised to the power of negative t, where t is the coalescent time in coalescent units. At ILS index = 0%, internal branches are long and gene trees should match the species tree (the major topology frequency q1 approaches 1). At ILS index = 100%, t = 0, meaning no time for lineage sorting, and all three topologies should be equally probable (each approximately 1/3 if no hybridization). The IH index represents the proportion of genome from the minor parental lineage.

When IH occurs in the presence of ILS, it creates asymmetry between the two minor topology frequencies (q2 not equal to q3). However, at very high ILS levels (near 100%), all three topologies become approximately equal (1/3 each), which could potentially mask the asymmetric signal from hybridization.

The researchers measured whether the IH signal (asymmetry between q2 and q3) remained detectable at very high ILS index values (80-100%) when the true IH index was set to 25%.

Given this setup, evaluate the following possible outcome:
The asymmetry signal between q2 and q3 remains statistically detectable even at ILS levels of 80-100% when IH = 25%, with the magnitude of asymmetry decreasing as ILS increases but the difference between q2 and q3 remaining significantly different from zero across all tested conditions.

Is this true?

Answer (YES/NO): NO